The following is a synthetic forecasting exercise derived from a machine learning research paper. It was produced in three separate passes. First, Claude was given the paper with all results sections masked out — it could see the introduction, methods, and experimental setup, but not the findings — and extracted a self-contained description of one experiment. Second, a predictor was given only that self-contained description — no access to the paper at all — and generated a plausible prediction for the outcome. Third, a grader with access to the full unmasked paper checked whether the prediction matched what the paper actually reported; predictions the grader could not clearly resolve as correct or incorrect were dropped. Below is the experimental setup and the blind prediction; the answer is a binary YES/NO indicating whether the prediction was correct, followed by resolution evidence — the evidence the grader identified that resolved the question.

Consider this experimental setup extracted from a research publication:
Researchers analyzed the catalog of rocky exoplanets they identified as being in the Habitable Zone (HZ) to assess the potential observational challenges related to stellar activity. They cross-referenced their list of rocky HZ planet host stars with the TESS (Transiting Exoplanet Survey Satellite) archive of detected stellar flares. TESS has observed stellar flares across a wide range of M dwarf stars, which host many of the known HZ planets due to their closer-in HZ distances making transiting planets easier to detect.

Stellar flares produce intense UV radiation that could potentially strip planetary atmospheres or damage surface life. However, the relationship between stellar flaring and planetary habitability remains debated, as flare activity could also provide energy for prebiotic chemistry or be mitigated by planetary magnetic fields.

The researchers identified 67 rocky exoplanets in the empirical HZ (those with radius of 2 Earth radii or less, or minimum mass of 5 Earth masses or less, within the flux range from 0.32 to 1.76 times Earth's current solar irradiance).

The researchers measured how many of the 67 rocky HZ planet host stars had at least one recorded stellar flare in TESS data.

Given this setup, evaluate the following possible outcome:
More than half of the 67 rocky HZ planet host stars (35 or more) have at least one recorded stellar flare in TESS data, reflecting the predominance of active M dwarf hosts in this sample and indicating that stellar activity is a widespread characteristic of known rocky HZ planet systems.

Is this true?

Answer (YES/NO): NO